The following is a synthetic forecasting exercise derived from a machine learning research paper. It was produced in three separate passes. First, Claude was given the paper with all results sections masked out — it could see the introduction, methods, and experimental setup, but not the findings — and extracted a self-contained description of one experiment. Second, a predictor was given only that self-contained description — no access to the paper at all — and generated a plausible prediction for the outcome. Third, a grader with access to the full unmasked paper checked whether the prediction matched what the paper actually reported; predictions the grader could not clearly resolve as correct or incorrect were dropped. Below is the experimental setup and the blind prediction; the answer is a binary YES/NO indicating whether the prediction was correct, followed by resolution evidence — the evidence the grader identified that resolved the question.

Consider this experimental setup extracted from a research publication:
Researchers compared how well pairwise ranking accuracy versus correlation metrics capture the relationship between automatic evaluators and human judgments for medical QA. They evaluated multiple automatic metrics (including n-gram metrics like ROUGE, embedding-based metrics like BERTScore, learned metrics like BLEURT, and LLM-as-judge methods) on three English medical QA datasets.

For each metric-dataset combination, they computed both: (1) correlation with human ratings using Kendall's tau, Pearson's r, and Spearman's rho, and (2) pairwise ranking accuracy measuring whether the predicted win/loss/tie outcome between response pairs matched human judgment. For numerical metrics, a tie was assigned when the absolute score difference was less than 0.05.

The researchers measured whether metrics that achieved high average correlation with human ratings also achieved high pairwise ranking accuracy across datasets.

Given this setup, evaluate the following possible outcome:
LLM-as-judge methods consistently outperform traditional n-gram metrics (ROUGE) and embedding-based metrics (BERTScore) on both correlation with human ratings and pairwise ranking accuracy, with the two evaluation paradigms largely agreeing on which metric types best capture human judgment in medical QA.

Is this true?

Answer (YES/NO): YES